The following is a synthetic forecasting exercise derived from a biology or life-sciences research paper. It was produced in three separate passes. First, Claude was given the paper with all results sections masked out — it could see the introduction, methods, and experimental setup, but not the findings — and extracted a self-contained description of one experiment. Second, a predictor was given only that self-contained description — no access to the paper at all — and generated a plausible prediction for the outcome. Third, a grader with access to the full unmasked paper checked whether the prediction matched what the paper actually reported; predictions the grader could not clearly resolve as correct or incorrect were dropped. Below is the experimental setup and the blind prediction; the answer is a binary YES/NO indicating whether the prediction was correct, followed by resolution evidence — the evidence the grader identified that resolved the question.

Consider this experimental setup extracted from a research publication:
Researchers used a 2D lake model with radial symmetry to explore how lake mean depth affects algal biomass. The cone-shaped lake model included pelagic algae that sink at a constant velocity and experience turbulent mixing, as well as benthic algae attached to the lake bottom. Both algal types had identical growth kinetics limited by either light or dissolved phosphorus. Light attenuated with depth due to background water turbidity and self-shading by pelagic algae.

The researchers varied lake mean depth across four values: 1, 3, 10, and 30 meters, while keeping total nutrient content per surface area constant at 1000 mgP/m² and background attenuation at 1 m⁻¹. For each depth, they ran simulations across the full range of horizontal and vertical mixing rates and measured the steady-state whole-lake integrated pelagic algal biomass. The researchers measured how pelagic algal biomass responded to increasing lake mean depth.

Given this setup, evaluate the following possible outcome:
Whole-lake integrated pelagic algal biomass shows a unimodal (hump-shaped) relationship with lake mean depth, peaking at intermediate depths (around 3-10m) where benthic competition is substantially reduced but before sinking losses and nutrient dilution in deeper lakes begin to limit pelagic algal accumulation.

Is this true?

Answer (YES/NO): NO